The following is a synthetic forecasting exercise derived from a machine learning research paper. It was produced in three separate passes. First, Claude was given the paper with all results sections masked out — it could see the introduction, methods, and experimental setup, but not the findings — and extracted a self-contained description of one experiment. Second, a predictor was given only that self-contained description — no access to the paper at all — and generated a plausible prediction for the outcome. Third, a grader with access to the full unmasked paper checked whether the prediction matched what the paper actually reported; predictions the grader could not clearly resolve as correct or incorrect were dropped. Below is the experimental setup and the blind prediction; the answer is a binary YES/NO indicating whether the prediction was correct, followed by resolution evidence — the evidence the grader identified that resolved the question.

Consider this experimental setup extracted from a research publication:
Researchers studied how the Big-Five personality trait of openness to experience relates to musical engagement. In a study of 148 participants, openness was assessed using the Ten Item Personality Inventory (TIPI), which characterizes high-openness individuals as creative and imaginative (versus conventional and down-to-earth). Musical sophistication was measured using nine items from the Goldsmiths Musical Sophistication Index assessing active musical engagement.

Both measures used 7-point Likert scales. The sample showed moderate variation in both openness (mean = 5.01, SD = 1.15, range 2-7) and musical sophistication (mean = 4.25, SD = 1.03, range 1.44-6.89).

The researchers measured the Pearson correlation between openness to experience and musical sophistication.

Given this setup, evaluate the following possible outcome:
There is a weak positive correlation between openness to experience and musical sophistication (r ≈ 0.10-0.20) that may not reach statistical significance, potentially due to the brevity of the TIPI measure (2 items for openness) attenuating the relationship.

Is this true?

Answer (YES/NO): NO